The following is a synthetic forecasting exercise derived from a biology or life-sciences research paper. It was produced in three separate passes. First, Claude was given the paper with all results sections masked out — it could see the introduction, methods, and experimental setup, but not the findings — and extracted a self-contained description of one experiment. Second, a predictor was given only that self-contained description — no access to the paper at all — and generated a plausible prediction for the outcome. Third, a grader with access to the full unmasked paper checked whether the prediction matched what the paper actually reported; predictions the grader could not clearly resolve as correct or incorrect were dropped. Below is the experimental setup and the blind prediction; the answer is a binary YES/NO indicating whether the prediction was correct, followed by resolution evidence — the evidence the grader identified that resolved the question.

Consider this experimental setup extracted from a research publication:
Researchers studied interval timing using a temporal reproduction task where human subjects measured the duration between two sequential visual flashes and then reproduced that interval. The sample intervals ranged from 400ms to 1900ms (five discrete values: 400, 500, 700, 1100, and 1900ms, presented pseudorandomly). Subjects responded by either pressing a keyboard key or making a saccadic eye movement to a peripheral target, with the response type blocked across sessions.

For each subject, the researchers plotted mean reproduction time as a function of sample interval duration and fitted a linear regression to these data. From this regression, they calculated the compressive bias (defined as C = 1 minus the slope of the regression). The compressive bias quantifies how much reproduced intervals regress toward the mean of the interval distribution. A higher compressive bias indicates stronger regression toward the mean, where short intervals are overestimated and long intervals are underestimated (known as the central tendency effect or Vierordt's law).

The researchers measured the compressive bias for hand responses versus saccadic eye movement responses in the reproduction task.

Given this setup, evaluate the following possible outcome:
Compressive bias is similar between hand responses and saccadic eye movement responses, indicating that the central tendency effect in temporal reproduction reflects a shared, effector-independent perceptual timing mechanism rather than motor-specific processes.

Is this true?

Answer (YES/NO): YES